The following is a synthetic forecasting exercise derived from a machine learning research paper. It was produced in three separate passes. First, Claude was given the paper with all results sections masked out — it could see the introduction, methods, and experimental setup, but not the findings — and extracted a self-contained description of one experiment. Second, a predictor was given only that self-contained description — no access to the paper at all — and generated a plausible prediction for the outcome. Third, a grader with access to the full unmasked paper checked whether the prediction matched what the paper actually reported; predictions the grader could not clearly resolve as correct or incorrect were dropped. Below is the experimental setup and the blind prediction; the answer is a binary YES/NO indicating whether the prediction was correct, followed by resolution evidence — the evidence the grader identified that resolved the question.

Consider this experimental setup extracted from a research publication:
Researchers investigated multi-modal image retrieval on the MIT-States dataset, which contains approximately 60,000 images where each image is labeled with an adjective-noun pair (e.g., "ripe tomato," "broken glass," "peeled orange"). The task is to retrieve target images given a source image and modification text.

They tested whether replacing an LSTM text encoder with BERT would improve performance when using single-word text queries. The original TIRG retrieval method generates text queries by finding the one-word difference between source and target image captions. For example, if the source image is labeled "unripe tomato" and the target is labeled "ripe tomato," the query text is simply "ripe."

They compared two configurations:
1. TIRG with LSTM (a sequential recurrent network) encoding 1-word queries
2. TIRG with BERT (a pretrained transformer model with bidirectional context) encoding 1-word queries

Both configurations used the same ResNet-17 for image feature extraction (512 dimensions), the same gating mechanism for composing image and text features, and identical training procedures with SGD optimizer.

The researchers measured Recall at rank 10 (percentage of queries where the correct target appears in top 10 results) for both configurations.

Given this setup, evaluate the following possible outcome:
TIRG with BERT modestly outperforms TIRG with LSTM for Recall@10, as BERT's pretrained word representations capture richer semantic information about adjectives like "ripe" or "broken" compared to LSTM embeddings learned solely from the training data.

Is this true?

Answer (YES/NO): NO